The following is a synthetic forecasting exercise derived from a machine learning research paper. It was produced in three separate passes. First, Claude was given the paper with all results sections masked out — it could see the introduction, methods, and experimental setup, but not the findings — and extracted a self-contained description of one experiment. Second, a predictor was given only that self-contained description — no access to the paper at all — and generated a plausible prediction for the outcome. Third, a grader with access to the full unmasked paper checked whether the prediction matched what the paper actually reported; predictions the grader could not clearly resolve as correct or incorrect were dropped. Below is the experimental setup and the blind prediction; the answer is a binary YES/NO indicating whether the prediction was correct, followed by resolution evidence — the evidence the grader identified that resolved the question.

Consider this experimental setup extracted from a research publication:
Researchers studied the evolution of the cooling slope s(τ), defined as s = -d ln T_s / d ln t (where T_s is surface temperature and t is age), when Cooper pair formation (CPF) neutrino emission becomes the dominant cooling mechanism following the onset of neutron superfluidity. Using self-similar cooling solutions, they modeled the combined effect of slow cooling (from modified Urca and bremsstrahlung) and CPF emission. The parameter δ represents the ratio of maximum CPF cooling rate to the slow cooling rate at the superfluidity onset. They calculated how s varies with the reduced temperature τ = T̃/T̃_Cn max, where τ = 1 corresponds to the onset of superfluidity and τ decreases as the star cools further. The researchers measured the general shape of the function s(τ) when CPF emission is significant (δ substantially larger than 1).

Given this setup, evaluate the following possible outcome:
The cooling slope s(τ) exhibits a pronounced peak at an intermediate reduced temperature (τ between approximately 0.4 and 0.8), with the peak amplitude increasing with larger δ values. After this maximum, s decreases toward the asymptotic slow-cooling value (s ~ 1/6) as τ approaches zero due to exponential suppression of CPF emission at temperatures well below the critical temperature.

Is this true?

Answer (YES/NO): NO